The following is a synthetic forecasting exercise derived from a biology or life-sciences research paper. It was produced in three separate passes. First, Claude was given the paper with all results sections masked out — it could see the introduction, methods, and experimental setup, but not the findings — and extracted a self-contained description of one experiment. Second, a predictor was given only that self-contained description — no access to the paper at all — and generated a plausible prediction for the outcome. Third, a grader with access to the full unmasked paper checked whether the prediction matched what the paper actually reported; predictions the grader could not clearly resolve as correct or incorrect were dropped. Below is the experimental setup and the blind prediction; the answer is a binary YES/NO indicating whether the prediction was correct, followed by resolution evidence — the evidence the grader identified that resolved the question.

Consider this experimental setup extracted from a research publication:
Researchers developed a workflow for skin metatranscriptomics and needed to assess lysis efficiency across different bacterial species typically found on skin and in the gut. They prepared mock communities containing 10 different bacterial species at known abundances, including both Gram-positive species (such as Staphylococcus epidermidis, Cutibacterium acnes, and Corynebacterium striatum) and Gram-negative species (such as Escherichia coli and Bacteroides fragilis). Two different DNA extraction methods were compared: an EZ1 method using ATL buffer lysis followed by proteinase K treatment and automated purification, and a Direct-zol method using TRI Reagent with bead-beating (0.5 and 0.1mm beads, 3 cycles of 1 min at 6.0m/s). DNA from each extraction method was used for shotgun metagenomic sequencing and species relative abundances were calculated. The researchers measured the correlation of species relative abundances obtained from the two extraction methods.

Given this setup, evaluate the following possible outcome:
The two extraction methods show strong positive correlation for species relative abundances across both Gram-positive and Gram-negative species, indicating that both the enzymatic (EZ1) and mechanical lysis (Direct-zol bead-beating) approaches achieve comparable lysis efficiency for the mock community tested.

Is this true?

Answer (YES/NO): YES